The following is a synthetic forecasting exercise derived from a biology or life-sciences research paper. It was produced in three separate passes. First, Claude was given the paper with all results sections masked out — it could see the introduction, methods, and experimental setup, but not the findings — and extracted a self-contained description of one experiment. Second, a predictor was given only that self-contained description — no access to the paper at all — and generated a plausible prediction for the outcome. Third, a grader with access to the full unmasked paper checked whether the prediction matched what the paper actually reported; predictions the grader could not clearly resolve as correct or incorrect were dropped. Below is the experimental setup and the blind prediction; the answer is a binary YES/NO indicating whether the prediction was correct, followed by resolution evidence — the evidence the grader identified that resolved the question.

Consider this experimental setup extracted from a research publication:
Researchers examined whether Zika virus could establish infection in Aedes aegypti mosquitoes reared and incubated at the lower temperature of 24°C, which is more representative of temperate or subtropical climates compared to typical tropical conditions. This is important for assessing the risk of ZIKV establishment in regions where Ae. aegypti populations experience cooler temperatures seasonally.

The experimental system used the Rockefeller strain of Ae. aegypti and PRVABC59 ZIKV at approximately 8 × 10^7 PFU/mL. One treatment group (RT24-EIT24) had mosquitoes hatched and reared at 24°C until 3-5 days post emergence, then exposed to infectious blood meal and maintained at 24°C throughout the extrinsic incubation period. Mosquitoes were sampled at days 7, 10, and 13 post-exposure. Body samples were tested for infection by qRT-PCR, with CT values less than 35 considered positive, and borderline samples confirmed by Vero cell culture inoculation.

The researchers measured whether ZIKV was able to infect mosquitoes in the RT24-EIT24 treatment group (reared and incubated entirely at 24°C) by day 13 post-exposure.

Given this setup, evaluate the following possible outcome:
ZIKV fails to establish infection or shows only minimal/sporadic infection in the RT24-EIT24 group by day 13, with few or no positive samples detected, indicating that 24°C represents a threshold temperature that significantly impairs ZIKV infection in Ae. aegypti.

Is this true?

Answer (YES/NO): NO